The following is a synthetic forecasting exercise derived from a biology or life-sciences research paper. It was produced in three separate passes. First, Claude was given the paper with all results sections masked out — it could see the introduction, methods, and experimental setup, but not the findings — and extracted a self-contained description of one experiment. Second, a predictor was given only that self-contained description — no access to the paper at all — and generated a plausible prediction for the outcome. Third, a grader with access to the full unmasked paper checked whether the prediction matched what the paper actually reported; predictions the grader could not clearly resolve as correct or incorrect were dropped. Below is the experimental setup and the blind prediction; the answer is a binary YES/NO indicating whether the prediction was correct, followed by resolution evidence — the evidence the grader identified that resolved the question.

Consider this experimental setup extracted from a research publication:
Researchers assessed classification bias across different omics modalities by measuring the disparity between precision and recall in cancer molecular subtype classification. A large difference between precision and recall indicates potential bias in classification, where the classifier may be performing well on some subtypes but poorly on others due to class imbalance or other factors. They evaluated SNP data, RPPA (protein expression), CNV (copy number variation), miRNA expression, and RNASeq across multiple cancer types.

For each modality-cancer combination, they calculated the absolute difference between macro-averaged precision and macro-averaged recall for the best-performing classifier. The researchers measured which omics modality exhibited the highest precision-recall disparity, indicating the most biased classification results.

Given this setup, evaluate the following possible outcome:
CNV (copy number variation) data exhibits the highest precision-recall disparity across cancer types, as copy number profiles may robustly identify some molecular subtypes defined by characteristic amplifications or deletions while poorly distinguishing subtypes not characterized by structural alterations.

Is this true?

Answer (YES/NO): NO